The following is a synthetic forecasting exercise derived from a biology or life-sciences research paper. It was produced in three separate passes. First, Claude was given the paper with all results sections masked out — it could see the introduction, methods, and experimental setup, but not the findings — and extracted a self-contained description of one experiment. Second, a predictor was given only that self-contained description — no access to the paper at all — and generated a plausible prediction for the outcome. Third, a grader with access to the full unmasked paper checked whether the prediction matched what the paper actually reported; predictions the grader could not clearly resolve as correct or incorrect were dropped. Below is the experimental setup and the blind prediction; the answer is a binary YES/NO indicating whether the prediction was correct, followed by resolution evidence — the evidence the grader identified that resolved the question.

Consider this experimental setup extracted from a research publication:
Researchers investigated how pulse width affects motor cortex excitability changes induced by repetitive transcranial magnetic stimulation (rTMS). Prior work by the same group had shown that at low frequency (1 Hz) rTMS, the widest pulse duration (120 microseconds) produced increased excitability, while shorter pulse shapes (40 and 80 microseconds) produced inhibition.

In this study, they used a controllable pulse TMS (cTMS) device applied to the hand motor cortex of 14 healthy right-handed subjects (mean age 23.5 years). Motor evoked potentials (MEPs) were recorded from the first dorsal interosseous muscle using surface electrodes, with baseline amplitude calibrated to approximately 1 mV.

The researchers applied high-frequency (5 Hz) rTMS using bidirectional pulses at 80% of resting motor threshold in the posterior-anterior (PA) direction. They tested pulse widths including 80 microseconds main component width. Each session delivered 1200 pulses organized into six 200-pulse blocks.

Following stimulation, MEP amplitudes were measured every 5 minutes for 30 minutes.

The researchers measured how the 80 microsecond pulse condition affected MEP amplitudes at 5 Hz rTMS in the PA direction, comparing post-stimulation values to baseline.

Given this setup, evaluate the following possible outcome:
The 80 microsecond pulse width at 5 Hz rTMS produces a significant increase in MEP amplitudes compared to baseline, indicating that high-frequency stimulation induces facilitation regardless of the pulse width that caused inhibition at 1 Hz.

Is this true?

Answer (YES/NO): NO